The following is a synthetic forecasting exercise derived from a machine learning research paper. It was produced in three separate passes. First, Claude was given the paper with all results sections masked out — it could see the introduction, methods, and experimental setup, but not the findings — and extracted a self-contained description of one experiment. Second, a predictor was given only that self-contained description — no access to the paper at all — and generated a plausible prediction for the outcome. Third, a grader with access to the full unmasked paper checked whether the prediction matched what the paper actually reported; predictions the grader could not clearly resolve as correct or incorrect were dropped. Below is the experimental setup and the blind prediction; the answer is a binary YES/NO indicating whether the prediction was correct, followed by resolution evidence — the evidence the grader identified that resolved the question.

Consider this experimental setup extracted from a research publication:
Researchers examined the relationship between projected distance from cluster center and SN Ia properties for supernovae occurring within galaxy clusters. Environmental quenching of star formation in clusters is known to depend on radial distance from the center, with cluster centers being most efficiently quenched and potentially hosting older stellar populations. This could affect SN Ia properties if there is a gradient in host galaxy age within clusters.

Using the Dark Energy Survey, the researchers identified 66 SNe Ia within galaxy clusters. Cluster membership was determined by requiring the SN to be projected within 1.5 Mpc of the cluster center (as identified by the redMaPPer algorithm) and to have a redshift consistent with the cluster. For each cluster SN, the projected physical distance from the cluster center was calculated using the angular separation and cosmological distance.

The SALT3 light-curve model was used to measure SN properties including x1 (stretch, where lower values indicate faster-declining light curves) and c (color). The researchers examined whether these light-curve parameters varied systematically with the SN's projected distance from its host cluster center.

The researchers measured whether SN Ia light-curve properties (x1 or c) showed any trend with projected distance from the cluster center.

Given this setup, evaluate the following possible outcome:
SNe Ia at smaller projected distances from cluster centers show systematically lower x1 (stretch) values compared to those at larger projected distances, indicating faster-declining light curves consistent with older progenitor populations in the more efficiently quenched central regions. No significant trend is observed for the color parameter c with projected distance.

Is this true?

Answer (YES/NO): NO